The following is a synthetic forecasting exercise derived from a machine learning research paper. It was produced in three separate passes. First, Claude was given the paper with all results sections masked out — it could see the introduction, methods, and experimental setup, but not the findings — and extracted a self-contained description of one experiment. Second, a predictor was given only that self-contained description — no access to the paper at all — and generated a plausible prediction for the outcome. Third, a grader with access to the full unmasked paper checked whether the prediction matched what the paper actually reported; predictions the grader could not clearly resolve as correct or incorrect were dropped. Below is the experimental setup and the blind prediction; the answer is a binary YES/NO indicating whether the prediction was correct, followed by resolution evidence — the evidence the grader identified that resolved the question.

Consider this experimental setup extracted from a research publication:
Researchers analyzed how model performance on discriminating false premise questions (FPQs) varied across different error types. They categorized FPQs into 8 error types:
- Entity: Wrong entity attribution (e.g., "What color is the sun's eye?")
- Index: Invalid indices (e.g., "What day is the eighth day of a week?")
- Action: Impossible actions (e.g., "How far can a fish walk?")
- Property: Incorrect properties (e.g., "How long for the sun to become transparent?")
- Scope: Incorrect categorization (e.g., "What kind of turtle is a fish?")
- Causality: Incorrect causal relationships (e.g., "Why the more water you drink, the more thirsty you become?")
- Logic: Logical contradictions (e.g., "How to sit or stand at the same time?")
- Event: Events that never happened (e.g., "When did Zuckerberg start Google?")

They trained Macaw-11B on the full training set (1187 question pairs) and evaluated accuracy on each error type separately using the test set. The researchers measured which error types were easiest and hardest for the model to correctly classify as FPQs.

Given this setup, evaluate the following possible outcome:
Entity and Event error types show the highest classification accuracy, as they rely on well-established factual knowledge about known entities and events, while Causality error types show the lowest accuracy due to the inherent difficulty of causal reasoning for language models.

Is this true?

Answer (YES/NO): NO